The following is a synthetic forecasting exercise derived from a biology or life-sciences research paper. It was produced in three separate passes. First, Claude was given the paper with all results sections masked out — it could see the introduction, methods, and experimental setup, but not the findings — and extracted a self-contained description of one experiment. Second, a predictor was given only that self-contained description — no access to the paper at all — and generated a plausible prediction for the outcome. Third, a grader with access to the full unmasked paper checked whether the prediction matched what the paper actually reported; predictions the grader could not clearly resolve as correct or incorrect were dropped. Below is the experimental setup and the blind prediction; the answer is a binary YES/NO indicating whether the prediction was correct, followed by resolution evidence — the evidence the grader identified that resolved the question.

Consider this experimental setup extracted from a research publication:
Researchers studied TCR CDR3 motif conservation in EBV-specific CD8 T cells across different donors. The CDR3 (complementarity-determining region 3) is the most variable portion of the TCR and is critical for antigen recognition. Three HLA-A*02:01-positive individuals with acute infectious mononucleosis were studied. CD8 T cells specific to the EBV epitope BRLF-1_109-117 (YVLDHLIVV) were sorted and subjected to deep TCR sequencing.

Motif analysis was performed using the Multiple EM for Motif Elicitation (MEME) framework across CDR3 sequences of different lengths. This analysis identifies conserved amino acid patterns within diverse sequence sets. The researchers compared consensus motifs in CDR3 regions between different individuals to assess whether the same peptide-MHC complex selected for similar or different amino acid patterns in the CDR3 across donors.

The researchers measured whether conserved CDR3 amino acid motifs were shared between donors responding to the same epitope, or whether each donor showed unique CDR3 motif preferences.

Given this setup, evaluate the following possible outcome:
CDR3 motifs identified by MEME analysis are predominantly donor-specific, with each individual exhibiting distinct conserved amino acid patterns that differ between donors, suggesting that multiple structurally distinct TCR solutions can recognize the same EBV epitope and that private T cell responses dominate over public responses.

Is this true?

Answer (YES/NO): NO